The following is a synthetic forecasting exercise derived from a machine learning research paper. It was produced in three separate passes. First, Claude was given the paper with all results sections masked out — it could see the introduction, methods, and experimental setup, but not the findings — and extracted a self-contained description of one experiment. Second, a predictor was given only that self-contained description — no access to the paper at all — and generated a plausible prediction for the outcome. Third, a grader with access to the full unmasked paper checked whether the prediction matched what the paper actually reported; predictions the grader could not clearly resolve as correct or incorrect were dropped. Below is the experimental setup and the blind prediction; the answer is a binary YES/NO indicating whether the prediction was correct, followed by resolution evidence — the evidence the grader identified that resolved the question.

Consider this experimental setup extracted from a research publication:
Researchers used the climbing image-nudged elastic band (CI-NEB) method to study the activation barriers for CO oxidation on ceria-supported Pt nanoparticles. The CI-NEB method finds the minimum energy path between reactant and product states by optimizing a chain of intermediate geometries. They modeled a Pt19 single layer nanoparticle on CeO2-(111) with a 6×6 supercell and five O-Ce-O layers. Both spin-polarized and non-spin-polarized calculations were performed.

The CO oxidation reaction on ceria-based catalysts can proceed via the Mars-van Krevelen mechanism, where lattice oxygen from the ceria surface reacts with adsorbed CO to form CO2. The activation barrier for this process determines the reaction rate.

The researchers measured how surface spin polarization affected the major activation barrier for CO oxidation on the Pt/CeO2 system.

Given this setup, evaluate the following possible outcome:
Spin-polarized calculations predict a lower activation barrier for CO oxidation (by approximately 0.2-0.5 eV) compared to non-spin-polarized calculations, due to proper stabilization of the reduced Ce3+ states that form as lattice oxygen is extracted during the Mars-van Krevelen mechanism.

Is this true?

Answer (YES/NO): NO